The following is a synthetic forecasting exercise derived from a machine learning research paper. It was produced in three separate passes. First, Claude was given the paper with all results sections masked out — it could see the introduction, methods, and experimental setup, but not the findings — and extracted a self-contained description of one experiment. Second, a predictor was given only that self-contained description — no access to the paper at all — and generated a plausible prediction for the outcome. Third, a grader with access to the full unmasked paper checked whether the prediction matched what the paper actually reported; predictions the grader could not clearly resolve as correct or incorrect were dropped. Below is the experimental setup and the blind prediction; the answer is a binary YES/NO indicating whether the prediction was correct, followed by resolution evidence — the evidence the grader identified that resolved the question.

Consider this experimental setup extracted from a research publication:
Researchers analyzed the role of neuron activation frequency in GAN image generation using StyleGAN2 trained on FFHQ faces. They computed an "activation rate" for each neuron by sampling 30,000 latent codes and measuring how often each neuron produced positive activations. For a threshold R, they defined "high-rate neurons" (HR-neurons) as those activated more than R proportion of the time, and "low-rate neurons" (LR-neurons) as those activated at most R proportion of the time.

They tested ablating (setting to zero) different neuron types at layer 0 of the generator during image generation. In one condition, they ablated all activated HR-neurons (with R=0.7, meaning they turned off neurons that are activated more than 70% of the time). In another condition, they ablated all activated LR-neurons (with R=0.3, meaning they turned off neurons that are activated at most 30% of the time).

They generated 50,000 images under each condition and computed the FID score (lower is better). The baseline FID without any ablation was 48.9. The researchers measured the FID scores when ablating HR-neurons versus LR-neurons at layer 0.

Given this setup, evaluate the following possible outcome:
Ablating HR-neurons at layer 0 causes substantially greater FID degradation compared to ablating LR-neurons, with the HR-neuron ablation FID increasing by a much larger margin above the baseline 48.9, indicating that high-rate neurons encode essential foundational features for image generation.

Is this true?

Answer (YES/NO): YES